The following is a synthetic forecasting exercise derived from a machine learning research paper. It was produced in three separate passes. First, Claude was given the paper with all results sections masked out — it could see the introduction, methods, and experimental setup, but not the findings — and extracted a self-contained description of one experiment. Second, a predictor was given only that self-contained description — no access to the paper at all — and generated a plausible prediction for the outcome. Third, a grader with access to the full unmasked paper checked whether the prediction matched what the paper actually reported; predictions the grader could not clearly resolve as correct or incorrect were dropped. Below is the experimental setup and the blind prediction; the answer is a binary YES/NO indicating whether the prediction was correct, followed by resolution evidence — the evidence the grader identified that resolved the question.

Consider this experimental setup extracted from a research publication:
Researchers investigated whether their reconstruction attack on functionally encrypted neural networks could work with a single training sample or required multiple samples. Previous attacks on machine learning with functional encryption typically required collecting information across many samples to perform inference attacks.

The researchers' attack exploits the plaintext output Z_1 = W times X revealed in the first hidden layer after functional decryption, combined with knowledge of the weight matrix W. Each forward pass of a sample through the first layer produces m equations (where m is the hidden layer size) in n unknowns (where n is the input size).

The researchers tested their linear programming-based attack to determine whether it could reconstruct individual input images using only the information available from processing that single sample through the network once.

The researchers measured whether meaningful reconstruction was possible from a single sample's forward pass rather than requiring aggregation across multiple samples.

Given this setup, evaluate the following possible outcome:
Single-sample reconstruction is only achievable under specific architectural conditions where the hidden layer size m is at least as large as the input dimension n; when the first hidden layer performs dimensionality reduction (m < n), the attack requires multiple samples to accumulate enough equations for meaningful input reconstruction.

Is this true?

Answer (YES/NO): NO